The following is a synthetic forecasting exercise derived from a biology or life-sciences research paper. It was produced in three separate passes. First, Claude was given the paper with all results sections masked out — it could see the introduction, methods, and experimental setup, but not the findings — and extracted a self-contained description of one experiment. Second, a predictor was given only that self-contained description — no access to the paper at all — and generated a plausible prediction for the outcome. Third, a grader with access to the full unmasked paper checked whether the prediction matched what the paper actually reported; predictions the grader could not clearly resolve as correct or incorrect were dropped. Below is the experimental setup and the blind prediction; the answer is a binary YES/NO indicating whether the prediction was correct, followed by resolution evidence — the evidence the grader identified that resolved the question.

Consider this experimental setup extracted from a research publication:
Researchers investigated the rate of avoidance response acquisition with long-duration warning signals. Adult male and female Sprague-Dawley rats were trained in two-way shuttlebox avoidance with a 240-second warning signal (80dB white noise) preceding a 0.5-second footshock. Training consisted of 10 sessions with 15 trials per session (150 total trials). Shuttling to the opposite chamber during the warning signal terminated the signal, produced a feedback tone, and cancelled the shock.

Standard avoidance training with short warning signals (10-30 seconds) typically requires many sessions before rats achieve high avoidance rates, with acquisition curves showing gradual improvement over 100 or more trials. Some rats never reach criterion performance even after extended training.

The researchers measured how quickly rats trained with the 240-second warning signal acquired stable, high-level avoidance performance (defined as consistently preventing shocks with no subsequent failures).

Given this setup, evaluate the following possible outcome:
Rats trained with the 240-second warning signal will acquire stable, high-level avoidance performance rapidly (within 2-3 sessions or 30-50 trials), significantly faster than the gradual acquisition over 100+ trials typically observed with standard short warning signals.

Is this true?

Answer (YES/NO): YES